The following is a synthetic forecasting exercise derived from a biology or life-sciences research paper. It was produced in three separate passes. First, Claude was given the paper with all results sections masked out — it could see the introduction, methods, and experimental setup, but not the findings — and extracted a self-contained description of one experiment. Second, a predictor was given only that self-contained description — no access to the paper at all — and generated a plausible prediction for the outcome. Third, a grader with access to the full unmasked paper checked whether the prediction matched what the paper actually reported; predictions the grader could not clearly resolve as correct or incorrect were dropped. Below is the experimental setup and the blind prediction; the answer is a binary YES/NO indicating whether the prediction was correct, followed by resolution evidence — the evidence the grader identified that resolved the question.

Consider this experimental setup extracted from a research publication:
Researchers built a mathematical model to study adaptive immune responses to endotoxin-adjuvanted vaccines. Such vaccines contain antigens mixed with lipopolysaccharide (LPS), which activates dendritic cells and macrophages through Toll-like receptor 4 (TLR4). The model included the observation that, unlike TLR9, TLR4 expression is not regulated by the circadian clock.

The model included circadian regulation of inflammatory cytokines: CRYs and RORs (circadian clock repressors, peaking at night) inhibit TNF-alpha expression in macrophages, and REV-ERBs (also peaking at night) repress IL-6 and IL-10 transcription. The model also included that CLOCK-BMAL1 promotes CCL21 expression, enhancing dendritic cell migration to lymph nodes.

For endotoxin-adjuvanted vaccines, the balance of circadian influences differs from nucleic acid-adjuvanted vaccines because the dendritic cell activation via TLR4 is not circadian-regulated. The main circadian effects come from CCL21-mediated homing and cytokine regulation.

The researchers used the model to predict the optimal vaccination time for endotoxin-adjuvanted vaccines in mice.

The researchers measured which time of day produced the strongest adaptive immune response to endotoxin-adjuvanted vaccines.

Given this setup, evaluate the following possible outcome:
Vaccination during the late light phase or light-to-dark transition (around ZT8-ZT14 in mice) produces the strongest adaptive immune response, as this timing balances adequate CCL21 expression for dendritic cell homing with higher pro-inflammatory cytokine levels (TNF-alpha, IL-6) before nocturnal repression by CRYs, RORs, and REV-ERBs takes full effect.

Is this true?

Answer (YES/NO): NO